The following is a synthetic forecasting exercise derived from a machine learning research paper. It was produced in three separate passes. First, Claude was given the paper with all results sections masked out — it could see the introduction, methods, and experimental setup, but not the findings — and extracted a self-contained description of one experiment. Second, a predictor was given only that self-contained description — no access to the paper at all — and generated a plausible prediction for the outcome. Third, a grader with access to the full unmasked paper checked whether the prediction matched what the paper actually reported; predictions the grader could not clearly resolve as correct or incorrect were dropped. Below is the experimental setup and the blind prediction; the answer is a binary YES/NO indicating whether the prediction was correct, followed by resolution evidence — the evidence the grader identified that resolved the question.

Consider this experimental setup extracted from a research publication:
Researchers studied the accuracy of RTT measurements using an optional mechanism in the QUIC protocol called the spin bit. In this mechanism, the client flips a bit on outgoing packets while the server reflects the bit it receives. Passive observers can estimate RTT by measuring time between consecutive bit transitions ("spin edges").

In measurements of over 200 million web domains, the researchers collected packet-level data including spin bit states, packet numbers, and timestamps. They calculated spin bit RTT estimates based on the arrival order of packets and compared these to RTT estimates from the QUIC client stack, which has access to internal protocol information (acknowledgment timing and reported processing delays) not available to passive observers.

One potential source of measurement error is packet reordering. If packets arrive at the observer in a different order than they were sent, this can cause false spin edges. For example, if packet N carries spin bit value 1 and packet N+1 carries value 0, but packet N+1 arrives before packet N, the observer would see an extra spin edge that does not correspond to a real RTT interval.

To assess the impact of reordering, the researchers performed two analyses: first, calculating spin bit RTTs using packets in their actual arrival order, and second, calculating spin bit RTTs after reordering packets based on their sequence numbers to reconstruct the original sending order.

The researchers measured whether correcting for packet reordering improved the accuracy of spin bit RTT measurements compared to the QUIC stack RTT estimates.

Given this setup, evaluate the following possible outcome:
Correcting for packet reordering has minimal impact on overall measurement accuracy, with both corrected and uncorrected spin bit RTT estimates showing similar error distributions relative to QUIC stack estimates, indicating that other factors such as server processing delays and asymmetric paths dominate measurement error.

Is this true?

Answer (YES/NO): YES